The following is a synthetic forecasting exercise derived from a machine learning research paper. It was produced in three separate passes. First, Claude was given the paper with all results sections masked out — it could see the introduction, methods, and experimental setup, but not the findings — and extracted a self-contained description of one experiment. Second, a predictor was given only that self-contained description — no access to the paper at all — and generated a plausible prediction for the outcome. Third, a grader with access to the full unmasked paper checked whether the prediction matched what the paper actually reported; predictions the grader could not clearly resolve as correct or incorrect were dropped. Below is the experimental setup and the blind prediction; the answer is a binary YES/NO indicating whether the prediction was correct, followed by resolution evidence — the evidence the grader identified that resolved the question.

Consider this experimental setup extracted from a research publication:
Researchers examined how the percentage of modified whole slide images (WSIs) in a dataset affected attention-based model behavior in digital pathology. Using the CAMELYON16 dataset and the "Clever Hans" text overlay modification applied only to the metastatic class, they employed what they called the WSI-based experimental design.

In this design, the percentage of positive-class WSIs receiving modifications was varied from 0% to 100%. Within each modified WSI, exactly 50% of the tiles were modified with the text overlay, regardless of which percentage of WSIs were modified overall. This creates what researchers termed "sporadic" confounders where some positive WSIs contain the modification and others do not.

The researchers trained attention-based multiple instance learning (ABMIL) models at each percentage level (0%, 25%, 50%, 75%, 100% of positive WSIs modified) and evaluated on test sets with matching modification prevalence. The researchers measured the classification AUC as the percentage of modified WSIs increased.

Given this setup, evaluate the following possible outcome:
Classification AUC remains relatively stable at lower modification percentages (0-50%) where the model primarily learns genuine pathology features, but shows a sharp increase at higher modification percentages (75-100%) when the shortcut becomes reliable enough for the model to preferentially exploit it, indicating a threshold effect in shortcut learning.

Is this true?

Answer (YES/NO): NO